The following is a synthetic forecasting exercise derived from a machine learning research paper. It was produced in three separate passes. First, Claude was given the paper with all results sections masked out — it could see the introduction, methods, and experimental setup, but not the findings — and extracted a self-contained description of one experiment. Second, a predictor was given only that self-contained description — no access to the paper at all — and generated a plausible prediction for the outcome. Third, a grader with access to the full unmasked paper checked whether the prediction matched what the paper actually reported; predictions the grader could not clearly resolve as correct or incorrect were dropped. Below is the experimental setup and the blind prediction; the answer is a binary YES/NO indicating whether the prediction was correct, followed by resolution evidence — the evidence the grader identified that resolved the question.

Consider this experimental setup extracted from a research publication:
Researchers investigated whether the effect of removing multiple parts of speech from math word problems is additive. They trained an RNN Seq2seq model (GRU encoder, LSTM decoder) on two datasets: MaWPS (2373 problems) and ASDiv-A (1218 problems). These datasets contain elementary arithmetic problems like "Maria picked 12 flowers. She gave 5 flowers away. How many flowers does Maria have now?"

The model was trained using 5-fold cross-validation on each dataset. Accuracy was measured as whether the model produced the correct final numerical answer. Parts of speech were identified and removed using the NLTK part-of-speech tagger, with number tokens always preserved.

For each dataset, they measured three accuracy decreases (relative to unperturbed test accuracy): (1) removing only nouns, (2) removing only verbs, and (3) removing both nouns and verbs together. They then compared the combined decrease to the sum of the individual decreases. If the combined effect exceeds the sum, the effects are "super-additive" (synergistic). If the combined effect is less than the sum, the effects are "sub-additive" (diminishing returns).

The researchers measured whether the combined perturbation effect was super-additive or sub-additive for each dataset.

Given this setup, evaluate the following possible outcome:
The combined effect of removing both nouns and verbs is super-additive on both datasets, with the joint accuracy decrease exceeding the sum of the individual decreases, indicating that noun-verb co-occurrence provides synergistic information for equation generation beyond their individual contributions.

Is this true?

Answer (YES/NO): NO